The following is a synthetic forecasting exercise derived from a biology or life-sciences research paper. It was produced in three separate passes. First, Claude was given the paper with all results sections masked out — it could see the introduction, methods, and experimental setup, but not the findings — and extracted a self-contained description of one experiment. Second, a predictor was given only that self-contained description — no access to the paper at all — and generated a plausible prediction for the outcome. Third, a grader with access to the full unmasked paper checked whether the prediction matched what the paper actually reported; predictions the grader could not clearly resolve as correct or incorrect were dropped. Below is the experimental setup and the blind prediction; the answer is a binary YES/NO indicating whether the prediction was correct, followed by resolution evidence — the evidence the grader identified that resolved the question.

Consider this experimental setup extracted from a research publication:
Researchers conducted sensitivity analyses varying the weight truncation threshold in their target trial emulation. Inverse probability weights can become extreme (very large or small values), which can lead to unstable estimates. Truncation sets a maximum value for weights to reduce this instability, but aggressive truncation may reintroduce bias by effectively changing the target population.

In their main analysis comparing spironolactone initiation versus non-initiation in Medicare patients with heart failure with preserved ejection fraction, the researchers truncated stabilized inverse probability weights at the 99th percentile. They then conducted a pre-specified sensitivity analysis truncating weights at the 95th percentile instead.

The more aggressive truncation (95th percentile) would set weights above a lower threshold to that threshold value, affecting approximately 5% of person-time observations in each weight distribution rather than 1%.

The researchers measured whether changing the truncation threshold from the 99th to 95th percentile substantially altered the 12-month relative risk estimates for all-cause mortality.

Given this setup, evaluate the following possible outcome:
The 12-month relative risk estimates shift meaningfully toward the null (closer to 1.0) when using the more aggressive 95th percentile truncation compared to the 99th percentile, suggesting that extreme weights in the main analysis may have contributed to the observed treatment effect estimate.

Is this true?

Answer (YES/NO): NO